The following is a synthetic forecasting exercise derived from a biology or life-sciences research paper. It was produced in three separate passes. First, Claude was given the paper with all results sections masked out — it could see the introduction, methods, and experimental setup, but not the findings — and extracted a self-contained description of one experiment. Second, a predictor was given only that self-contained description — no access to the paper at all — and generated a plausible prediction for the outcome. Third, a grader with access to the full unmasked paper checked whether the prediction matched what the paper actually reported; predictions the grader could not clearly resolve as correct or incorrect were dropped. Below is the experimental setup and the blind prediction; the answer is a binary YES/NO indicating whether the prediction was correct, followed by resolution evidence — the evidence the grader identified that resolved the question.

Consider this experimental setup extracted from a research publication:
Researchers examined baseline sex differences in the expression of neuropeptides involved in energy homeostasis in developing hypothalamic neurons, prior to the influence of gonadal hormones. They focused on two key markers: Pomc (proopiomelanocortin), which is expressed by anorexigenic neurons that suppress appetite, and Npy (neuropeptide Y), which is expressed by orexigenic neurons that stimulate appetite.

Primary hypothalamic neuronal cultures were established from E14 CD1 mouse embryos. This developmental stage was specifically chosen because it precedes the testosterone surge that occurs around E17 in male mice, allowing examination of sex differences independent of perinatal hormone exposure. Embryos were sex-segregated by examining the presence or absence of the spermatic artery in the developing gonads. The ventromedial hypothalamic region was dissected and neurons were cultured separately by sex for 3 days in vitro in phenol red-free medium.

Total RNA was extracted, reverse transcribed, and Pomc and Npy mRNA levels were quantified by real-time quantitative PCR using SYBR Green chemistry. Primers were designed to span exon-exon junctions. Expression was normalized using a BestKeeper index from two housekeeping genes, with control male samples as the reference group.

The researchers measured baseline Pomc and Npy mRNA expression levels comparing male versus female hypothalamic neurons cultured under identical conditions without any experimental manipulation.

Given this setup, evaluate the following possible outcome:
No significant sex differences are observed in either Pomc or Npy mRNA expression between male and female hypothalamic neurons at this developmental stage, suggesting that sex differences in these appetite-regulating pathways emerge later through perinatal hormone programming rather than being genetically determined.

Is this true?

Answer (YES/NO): NO